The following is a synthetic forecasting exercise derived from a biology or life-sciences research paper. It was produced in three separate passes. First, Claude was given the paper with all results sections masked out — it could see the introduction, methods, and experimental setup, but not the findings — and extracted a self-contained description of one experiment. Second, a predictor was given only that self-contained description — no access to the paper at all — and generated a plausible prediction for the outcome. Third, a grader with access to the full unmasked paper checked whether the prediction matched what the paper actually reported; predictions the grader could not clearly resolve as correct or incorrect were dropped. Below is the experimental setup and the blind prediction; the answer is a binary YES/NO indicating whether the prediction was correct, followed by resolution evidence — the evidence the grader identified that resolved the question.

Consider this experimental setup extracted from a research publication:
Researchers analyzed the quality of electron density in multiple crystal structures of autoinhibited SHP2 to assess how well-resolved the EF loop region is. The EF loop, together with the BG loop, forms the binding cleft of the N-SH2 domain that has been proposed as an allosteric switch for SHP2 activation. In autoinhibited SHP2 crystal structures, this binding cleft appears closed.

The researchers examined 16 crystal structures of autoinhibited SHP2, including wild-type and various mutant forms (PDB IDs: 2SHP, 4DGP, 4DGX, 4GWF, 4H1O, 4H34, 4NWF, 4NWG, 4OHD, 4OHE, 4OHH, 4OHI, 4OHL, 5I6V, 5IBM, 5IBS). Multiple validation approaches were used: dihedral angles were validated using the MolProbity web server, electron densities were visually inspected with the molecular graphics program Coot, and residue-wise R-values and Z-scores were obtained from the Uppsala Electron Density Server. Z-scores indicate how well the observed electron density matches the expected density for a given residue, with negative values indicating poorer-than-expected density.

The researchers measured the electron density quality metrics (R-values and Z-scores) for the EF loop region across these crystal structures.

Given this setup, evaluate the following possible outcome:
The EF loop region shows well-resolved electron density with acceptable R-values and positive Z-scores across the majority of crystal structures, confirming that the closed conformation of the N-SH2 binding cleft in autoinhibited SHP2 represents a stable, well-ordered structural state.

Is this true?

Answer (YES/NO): NO